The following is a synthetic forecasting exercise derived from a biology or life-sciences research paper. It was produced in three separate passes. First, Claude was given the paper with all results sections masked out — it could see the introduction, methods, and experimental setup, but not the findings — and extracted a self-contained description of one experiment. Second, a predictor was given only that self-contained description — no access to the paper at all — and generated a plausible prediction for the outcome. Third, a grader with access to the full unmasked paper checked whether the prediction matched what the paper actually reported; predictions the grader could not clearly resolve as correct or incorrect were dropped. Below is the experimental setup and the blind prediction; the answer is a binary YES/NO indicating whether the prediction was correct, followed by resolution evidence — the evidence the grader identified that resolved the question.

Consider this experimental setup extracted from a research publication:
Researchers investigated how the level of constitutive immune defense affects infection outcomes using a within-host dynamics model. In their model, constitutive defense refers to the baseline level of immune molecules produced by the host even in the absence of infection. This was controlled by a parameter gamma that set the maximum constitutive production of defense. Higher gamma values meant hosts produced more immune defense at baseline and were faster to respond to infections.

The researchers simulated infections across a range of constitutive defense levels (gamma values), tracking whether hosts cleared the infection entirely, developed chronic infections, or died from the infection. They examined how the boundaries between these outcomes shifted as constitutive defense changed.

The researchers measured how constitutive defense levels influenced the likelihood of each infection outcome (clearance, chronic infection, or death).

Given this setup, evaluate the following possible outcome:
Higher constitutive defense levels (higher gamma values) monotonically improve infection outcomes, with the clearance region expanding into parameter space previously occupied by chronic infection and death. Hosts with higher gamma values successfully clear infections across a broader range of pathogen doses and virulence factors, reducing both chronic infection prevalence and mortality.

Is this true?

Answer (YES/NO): YES